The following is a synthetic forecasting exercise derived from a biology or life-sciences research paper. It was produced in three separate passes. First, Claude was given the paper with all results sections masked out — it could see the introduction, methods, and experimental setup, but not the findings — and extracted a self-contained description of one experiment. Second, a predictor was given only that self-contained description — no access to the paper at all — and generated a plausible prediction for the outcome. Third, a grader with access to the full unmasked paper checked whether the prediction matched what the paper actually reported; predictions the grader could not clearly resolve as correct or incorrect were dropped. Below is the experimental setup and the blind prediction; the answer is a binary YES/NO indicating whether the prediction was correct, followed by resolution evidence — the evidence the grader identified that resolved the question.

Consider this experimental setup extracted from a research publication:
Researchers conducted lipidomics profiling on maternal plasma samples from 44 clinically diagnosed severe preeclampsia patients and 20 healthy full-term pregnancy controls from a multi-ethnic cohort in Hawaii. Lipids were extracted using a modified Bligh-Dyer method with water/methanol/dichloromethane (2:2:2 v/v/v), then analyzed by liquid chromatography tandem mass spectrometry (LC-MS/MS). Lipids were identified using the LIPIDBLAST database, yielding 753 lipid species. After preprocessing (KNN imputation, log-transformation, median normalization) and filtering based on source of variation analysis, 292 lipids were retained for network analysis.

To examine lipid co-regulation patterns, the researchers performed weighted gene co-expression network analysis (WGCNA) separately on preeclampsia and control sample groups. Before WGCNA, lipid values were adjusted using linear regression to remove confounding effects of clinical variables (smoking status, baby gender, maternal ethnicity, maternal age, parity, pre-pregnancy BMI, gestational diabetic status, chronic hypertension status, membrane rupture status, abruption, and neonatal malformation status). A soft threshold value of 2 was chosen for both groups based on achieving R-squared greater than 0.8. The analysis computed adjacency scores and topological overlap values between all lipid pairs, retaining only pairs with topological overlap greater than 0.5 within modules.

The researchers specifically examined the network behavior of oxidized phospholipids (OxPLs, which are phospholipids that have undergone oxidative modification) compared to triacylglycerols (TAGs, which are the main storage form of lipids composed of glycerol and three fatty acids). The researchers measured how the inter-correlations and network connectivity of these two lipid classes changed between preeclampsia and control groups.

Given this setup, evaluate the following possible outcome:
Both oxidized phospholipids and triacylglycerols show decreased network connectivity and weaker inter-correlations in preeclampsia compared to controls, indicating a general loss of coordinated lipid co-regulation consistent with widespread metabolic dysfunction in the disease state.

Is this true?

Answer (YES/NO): NO